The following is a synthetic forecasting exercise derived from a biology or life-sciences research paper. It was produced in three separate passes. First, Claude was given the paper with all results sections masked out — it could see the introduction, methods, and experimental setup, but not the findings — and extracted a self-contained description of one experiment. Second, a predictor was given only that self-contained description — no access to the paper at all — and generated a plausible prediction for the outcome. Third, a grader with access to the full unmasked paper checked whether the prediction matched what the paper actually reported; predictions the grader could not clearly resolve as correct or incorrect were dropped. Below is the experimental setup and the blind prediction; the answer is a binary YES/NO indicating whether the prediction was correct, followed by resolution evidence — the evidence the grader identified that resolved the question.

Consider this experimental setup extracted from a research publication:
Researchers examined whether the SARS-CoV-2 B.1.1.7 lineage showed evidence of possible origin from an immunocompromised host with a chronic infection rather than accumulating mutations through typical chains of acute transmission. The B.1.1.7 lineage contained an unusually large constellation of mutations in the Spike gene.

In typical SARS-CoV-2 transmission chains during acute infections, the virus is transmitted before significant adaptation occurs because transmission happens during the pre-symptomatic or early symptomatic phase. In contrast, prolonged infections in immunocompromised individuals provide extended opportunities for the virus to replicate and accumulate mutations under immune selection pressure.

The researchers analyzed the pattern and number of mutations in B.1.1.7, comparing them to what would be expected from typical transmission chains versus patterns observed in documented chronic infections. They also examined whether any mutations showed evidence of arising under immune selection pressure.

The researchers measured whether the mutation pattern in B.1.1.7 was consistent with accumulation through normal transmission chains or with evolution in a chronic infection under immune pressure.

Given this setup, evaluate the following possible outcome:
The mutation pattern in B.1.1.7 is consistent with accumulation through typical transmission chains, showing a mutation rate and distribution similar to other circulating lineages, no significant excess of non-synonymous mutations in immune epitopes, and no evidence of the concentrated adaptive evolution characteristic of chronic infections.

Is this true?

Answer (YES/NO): NO